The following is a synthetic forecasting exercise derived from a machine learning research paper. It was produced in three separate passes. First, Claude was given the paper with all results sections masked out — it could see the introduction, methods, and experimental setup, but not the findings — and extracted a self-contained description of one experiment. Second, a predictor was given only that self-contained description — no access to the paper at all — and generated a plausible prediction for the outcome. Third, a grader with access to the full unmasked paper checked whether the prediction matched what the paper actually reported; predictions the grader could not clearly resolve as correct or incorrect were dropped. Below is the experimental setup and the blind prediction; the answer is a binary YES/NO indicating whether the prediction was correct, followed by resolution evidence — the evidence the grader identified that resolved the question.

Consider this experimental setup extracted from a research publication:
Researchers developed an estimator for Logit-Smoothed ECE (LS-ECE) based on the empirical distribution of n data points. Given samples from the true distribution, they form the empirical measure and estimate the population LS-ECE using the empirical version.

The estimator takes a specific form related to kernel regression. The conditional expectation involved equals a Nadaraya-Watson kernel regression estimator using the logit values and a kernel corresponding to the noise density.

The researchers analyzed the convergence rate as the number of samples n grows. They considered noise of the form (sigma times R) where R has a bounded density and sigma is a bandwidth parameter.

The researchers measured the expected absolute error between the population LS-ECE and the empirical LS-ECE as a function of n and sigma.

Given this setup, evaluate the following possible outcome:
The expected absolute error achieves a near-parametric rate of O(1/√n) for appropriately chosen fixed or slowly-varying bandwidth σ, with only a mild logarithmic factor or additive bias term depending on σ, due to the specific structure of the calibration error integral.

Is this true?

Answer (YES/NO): NO